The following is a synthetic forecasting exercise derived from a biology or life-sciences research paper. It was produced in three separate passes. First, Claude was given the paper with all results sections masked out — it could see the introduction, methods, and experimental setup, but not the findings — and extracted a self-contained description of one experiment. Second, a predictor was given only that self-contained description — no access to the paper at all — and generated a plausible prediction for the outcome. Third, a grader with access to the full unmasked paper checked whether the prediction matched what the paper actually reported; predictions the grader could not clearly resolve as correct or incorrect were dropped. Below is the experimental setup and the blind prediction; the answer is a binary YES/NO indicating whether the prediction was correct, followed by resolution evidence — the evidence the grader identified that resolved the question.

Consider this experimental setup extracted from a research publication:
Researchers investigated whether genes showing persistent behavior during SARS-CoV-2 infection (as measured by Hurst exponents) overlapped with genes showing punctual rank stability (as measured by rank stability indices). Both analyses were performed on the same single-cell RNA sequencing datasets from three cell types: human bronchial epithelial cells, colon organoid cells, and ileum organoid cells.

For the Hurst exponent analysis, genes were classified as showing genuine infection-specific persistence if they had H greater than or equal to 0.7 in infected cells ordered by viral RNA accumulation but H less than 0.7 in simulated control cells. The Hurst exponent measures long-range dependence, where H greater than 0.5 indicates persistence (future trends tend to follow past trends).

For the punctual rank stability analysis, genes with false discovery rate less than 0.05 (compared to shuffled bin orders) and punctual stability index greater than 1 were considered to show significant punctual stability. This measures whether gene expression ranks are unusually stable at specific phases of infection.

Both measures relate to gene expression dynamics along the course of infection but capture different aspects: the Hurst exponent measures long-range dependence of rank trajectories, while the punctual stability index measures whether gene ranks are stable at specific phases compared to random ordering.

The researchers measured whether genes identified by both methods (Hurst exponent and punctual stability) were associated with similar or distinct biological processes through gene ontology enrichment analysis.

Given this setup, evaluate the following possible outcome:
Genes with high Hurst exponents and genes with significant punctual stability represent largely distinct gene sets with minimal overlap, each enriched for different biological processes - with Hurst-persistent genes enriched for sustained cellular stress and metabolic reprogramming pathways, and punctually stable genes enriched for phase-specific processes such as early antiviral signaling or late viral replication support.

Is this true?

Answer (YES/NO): NO